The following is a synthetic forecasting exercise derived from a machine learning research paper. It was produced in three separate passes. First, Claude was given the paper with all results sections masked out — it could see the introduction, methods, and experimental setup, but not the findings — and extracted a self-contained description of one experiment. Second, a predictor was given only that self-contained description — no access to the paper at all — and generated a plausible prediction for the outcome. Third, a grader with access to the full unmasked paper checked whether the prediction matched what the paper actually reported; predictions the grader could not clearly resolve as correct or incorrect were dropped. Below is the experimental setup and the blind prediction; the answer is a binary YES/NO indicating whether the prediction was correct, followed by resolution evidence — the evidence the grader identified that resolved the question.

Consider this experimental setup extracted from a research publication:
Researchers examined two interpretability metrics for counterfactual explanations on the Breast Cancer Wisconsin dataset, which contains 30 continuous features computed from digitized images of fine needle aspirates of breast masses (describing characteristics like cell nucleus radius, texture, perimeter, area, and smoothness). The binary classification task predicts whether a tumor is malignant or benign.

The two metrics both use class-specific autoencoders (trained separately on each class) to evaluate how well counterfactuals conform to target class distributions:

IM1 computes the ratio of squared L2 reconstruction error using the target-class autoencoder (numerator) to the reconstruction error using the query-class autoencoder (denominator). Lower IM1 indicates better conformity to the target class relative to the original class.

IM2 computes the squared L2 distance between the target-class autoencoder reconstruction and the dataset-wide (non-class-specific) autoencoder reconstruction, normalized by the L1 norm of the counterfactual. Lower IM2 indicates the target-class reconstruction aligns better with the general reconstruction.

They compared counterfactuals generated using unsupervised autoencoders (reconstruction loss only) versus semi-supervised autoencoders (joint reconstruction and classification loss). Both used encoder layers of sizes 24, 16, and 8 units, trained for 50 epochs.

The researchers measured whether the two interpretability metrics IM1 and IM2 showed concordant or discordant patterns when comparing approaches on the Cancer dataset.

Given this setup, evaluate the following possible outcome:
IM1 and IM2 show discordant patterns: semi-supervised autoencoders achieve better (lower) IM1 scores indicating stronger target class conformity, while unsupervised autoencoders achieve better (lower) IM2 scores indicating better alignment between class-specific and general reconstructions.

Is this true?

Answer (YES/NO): NO